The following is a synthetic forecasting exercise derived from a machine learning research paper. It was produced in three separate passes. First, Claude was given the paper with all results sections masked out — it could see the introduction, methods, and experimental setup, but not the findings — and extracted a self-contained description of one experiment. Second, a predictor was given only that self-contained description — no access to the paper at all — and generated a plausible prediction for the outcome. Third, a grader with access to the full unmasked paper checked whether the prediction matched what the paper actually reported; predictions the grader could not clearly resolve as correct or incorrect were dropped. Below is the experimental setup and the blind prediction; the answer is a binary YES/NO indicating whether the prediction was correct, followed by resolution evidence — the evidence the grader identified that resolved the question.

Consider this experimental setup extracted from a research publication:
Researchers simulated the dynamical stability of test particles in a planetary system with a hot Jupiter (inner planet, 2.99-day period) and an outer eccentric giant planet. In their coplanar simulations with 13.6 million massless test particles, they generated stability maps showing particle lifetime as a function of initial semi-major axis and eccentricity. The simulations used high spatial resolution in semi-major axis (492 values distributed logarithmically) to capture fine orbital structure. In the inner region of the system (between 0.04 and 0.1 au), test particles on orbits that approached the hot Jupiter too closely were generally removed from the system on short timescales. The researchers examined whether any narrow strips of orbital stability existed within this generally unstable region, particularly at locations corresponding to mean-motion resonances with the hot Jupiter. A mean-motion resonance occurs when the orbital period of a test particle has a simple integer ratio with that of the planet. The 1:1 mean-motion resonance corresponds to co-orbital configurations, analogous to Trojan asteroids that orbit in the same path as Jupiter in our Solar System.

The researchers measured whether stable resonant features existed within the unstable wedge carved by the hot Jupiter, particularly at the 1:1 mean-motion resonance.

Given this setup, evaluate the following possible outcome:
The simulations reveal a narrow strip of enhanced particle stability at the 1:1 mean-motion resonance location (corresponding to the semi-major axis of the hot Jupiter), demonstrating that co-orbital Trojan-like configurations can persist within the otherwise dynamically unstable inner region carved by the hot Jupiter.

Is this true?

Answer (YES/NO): YES